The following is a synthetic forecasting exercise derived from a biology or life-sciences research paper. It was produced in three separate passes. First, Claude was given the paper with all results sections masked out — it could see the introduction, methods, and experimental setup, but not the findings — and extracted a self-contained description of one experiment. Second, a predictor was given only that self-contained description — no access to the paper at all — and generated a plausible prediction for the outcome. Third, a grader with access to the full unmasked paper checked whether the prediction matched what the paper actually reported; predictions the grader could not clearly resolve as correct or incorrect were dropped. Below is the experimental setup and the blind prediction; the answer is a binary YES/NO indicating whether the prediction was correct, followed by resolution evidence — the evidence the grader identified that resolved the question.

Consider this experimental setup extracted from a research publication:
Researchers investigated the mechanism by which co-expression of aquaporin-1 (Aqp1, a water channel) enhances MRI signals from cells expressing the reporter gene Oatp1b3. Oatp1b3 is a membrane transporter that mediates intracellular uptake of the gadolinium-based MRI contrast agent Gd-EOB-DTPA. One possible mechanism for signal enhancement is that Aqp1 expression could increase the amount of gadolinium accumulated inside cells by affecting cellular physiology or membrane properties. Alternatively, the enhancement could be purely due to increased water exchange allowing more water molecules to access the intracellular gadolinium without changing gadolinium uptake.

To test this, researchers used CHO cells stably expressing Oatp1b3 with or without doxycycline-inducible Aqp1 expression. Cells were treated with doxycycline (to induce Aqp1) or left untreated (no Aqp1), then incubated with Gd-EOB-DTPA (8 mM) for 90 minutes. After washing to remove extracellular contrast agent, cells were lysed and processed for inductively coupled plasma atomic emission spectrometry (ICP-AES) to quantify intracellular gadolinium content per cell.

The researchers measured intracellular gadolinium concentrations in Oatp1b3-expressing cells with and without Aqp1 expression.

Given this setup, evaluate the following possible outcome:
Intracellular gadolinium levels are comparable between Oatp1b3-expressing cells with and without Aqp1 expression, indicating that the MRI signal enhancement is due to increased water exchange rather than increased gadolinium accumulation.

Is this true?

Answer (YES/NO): YES